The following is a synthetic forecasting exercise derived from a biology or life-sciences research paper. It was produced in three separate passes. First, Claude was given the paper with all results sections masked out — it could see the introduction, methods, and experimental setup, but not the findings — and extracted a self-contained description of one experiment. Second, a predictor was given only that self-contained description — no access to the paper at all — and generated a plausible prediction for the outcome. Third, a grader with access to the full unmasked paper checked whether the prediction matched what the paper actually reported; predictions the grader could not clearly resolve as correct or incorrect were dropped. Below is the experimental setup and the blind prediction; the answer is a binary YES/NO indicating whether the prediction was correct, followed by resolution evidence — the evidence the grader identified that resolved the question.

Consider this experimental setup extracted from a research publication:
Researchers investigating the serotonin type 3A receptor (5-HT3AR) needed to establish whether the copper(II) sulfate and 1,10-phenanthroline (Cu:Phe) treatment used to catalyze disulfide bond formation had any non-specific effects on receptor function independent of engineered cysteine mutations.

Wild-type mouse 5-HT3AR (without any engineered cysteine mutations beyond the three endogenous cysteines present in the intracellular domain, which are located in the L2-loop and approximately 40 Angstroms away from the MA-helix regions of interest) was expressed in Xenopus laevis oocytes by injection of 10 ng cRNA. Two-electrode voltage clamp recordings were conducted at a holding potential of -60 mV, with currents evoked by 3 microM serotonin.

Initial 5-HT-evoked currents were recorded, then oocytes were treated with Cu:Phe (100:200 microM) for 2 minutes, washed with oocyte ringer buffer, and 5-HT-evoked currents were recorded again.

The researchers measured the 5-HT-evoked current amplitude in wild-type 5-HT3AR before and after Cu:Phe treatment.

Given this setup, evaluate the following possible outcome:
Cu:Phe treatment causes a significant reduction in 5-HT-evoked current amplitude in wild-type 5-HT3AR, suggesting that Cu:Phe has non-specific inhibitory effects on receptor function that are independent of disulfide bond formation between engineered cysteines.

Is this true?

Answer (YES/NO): NO